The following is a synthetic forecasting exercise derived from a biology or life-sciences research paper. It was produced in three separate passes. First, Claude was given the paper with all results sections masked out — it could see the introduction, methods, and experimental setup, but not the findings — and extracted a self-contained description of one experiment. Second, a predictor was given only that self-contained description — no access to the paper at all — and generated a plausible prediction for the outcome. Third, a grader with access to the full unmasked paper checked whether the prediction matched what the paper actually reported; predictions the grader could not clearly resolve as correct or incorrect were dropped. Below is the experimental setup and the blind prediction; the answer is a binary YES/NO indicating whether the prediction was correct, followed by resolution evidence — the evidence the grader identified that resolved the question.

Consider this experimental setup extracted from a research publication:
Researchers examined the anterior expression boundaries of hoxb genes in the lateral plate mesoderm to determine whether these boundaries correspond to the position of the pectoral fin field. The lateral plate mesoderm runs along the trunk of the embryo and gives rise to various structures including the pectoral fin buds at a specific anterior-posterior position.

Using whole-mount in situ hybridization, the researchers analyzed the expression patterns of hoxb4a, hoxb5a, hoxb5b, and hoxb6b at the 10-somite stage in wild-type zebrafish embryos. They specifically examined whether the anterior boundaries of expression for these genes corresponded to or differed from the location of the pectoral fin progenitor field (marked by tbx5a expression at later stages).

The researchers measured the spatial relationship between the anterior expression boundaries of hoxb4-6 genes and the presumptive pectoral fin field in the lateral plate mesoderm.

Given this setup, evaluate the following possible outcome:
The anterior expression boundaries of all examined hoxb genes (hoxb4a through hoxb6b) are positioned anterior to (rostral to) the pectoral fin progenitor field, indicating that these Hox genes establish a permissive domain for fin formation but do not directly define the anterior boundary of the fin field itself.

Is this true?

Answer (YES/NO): NO